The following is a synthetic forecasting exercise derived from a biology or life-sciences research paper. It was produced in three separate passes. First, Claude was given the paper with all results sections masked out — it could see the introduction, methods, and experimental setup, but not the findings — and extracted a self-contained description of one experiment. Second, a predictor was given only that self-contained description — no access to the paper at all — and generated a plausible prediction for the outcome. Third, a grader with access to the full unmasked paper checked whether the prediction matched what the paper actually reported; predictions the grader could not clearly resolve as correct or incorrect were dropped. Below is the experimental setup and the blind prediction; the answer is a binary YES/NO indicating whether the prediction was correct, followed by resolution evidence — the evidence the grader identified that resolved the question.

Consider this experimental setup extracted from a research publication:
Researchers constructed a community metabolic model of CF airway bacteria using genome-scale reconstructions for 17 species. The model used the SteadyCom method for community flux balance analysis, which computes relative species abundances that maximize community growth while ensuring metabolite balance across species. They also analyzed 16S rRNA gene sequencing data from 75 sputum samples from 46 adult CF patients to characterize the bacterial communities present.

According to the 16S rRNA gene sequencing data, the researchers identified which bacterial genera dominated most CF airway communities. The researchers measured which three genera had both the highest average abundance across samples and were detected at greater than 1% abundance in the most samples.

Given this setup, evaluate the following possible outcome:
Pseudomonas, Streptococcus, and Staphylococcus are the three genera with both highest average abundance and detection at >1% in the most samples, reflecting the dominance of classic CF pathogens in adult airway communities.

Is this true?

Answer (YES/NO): NO